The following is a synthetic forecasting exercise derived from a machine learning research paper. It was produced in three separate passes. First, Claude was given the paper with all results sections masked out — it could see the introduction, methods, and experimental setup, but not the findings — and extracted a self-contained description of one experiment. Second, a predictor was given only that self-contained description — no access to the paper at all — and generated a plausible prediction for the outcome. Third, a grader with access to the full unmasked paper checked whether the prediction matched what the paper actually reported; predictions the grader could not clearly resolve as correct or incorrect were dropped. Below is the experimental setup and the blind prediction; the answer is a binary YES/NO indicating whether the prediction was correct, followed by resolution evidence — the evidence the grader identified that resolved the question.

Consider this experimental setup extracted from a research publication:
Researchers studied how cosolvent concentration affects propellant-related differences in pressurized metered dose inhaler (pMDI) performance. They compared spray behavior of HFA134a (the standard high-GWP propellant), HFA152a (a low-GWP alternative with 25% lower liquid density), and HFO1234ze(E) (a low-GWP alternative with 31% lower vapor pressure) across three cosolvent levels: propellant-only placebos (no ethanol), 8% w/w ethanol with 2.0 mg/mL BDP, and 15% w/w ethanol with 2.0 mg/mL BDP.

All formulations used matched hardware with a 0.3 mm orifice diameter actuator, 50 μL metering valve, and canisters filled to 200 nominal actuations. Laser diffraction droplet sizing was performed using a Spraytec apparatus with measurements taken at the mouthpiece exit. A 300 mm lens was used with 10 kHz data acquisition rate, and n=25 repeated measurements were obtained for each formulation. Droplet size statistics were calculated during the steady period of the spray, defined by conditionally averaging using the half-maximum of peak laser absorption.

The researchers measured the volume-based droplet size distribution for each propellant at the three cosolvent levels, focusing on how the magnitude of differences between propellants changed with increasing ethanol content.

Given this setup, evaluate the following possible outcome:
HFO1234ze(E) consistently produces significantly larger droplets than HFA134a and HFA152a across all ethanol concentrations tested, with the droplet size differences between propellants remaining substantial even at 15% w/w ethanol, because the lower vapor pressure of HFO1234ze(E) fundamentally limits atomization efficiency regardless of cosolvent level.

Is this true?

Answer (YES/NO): NO